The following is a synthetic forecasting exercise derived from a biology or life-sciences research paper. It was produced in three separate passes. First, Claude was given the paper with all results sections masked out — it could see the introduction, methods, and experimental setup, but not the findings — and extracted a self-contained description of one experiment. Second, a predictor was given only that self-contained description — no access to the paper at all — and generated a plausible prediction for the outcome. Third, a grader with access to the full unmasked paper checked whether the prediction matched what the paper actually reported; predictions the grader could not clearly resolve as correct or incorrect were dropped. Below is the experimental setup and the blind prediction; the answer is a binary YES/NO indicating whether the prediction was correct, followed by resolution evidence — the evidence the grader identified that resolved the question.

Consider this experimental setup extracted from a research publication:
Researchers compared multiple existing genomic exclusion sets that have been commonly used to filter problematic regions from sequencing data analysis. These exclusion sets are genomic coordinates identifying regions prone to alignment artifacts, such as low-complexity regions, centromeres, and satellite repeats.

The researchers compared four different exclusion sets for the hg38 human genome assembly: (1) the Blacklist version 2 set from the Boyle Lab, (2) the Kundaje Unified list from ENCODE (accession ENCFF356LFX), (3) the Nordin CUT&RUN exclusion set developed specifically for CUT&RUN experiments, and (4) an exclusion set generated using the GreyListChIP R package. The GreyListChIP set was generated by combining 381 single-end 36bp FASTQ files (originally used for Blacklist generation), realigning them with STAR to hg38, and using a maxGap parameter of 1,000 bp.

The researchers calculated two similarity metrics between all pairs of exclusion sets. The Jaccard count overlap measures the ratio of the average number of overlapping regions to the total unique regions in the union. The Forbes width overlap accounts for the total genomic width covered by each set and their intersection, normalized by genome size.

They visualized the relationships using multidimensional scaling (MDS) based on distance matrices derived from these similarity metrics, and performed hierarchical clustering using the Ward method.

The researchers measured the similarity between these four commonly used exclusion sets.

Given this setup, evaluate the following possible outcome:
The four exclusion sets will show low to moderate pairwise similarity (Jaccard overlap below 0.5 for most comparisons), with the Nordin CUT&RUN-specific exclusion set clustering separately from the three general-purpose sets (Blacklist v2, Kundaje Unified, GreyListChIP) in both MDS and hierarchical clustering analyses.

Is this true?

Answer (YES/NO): NO